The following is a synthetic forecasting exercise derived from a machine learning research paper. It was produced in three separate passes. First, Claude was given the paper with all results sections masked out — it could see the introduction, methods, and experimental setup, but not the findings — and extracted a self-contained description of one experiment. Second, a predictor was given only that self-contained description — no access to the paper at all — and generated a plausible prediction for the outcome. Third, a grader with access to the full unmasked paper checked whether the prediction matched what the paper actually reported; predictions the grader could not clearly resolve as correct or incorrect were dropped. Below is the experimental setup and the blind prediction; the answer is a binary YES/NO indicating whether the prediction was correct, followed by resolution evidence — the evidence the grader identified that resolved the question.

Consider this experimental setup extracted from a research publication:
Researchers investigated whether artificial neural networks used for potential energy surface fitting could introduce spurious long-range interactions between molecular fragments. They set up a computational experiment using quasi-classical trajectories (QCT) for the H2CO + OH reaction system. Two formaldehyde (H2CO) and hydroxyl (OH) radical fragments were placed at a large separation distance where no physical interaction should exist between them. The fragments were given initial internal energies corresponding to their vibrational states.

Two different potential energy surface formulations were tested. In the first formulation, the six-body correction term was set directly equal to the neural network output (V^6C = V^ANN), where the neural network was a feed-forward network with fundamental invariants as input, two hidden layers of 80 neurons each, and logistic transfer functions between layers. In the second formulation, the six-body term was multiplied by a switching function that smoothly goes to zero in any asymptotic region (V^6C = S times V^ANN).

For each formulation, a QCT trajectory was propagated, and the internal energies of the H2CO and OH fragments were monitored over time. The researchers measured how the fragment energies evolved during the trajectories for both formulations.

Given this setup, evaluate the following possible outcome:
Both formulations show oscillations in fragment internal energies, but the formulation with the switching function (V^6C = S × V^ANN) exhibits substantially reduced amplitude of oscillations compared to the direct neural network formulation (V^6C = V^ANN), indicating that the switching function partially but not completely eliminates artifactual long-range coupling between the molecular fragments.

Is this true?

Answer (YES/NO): NO